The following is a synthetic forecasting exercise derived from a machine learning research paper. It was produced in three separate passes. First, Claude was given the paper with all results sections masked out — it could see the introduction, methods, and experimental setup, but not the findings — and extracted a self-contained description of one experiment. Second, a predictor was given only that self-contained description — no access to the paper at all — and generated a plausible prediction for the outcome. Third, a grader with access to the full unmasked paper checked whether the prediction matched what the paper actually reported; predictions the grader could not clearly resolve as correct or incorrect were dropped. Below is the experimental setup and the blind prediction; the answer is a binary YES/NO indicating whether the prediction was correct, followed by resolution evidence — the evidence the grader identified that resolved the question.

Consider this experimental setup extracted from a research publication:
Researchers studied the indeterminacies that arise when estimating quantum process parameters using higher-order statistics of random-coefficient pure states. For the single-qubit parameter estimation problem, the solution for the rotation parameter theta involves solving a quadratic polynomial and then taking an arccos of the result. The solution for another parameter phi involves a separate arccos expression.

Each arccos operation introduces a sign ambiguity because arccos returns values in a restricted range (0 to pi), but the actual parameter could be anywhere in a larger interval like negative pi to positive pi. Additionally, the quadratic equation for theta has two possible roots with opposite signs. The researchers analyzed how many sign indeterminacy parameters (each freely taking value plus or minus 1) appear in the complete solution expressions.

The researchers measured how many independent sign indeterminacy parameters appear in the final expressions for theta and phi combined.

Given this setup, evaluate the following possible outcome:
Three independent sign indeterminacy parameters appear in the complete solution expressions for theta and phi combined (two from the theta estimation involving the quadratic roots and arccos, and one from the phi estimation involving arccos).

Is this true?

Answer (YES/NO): YES